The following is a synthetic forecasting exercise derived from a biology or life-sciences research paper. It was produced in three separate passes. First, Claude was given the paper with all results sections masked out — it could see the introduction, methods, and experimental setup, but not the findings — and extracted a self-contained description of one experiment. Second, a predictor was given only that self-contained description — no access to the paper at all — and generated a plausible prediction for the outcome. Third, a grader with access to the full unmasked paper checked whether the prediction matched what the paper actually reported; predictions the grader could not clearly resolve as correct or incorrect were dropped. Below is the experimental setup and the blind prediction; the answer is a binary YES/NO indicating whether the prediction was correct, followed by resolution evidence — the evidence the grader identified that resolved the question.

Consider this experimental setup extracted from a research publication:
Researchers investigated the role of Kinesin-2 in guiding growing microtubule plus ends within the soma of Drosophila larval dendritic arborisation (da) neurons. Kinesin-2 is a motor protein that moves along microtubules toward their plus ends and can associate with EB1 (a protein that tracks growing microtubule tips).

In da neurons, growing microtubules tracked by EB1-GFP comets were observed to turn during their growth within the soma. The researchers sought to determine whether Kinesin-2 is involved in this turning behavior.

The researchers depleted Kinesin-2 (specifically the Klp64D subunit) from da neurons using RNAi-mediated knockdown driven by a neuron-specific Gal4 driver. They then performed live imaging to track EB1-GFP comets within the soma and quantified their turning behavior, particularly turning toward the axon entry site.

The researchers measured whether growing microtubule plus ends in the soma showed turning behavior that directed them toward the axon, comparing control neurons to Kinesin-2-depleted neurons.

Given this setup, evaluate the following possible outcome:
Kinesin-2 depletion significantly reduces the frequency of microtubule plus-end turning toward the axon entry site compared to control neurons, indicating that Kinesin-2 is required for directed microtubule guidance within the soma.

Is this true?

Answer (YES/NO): YES